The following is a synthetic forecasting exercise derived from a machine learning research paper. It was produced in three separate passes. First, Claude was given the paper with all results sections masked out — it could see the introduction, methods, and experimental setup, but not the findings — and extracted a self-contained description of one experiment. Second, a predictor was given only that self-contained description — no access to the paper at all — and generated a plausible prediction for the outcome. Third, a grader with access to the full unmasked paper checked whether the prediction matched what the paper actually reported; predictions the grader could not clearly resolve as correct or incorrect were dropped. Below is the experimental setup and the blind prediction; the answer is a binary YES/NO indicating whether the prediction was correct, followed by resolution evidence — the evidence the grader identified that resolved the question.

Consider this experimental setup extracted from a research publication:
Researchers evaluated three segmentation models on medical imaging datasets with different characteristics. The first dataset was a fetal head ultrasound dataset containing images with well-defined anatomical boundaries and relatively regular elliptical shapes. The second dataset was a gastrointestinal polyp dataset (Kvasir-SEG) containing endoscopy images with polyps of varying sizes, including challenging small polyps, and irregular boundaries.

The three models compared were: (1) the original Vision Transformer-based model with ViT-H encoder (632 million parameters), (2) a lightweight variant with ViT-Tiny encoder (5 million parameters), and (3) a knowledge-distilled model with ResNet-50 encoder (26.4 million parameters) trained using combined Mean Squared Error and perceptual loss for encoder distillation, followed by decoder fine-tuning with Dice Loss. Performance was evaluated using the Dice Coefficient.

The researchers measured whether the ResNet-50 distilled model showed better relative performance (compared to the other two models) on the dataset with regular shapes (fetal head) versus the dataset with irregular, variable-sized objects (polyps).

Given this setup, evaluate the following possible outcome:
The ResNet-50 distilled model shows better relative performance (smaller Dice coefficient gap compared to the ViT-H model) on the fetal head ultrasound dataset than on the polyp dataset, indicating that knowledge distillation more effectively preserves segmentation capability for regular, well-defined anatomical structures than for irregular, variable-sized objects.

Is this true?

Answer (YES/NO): YES